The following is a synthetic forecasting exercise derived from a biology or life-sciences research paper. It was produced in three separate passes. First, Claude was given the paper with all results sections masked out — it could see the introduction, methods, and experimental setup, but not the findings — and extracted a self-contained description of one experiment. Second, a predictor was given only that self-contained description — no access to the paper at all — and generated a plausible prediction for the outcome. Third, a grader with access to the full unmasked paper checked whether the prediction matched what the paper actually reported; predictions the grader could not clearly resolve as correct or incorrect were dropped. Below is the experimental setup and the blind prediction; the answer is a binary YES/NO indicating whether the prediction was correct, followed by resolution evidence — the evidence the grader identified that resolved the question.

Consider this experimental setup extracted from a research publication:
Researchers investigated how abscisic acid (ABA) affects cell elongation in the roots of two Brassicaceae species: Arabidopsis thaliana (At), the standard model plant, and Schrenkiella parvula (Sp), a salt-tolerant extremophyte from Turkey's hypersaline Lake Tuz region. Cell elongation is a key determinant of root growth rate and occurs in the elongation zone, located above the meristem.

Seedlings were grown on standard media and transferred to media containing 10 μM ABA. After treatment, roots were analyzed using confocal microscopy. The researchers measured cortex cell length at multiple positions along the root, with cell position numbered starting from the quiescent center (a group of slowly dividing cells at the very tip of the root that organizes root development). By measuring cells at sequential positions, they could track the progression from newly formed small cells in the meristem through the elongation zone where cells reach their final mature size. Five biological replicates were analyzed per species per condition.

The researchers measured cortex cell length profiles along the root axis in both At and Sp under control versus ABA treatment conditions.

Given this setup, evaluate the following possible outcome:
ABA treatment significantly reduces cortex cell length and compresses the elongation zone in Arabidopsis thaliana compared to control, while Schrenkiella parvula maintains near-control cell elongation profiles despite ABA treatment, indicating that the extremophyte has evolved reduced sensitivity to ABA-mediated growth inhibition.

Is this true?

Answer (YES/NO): NO